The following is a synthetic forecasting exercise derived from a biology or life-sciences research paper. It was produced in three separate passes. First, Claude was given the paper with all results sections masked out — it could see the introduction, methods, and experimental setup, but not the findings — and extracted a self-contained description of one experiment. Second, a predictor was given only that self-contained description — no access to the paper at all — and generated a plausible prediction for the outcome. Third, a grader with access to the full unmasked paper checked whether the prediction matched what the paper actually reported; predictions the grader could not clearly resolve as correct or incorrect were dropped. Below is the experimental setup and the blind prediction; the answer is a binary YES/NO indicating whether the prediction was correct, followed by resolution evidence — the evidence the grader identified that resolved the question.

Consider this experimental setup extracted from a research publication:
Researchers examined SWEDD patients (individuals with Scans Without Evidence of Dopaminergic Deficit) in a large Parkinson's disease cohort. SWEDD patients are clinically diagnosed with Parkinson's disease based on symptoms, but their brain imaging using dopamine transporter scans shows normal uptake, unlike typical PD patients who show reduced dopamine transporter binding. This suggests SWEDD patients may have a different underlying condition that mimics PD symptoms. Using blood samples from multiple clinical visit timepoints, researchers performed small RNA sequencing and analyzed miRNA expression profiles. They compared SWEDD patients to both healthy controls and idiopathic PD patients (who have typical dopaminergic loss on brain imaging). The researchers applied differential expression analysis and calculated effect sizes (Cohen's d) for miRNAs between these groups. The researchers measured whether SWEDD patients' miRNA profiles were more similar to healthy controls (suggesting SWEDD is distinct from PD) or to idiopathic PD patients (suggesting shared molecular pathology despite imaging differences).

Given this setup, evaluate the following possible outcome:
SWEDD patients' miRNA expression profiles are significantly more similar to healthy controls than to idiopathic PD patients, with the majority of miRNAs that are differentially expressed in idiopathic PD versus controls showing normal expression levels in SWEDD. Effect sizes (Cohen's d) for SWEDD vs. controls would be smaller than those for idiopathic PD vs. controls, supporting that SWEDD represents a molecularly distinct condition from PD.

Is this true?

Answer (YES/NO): NO